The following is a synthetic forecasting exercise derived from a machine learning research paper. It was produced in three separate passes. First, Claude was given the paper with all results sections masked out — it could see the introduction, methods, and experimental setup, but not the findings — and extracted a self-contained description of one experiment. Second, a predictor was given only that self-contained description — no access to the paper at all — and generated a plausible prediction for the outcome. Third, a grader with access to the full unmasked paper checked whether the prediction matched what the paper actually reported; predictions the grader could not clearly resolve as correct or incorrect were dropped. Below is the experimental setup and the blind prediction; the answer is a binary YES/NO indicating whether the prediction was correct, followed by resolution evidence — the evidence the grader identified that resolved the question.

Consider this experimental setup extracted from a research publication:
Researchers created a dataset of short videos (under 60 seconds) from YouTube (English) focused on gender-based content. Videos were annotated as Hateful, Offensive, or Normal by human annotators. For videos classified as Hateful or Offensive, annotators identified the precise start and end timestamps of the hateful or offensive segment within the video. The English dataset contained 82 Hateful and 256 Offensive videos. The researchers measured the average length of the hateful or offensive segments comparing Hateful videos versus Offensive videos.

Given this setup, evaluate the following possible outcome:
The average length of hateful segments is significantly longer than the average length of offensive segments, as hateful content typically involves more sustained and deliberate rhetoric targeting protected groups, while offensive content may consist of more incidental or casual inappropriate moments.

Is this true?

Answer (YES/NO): YES